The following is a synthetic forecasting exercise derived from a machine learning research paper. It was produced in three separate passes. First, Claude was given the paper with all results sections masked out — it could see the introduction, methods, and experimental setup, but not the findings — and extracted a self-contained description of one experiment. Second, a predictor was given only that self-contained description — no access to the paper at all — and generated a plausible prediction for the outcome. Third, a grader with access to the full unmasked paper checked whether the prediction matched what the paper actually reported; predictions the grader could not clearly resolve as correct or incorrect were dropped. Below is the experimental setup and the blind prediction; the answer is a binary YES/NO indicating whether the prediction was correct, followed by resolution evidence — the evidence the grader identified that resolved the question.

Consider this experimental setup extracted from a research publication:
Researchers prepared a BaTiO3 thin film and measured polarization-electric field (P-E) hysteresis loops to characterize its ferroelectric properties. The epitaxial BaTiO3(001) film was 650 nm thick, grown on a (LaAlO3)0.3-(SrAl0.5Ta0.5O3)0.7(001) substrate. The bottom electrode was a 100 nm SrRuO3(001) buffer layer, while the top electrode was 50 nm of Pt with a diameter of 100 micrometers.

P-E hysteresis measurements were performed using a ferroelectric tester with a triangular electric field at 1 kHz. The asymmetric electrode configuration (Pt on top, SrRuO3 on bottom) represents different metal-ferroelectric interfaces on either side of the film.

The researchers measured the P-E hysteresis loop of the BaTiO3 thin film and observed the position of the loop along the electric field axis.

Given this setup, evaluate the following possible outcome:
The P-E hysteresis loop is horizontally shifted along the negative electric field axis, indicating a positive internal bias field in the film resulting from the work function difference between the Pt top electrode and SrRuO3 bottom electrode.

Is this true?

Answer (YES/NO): NO